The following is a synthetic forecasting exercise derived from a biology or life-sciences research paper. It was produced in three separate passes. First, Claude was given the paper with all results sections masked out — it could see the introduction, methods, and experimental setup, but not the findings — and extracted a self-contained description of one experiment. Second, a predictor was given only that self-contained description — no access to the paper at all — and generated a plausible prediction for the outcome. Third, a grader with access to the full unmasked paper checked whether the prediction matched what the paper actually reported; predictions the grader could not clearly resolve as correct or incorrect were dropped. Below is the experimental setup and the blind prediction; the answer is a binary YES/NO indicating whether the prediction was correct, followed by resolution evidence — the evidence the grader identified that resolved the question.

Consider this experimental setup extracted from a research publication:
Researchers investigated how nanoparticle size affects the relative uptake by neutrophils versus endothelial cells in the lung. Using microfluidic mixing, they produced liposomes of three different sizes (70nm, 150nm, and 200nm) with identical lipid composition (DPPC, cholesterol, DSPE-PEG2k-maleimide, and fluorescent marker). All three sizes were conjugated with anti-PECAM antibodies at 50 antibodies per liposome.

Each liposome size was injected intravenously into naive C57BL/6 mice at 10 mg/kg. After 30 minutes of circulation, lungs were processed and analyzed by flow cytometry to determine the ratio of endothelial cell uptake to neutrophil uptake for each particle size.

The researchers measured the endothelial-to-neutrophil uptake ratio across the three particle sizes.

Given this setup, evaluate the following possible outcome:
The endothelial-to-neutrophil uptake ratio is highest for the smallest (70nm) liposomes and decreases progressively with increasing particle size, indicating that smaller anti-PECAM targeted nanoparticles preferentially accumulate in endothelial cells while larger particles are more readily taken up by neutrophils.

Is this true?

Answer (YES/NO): YES